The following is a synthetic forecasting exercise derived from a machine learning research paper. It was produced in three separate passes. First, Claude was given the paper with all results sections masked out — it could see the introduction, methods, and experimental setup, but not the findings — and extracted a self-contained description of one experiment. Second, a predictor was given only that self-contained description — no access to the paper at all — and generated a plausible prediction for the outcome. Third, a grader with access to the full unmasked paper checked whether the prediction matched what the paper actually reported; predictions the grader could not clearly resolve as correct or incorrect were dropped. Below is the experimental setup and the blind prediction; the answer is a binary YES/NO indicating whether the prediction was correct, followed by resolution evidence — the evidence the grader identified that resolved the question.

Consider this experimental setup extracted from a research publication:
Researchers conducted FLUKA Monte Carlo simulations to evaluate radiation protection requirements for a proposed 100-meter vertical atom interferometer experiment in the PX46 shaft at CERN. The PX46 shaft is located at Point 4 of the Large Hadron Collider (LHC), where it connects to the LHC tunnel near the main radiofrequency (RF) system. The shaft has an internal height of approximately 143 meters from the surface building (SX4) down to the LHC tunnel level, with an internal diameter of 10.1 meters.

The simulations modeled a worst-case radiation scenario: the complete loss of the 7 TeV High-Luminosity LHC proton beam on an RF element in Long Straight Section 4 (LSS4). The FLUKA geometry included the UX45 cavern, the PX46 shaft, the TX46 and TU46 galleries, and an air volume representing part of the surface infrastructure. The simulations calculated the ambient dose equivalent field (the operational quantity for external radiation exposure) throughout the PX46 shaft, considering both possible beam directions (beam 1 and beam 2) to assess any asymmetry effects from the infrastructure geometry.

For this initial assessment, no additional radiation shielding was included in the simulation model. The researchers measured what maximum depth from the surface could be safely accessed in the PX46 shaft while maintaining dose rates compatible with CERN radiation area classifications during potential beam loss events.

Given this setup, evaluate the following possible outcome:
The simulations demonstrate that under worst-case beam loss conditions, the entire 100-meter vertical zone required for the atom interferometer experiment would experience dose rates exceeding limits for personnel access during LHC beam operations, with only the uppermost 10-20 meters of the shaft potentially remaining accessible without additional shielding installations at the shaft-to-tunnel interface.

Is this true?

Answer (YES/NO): NO